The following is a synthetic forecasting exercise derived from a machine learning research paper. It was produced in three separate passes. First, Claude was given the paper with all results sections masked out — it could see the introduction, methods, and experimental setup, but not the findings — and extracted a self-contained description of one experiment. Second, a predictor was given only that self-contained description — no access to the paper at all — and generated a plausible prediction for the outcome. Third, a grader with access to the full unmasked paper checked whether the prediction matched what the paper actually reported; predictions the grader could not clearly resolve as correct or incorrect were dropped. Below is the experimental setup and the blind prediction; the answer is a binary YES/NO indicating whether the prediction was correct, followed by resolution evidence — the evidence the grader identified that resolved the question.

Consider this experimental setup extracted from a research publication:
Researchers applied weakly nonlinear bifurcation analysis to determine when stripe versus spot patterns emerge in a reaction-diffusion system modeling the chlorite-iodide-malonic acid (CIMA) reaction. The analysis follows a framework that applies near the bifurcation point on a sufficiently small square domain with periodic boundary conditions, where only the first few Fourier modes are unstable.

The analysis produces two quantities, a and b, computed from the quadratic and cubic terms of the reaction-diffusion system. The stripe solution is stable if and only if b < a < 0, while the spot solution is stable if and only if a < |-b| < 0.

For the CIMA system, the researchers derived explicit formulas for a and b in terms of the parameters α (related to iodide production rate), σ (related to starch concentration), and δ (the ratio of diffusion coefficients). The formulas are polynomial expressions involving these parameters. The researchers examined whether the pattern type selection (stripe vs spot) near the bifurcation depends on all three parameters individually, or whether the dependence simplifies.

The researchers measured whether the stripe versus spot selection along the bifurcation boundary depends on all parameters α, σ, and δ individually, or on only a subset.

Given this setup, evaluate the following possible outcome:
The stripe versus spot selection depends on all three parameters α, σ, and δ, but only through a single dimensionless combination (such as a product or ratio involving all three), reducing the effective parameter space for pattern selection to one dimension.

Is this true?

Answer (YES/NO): NO